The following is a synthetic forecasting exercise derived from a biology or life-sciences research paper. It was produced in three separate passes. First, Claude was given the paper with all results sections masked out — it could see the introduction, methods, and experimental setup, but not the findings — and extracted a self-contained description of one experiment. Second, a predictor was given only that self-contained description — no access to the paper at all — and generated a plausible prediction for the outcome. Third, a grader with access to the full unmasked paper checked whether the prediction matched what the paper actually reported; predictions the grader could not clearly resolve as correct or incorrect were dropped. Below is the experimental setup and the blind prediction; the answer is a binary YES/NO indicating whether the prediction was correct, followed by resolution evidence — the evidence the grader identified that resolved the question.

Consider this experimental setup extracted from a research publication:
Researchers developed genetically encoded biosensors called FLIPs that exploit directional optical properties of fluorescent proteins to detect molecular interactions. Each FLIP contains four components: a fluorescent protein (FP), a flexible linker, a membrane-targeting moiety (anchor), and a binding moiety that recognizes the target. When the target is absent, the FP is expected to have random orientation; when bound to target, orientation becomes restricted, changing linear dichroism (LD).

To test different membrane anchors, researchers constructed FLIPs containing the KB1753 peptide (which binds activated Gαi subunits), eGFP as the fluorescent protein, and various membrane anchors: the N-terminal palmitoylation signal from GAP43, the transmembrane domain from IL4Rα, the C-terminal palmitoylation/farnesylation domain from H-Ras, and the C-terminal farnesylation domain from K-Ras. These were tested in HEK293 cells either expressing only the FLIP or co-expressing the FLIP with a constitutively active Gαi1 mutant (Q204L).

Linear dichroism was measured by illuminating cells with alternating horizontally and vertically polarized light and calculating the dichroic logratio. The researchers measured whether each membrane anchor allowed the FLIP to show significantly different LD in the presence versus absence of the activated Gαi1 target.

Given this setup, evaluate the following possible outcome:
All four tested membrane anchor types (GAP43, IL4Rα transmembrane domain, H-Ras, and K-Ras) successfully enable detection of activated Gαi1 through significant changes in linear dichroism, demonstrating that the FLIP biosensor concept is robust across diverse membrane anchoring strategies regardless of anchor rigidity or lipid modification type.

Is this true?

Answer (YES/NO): NO